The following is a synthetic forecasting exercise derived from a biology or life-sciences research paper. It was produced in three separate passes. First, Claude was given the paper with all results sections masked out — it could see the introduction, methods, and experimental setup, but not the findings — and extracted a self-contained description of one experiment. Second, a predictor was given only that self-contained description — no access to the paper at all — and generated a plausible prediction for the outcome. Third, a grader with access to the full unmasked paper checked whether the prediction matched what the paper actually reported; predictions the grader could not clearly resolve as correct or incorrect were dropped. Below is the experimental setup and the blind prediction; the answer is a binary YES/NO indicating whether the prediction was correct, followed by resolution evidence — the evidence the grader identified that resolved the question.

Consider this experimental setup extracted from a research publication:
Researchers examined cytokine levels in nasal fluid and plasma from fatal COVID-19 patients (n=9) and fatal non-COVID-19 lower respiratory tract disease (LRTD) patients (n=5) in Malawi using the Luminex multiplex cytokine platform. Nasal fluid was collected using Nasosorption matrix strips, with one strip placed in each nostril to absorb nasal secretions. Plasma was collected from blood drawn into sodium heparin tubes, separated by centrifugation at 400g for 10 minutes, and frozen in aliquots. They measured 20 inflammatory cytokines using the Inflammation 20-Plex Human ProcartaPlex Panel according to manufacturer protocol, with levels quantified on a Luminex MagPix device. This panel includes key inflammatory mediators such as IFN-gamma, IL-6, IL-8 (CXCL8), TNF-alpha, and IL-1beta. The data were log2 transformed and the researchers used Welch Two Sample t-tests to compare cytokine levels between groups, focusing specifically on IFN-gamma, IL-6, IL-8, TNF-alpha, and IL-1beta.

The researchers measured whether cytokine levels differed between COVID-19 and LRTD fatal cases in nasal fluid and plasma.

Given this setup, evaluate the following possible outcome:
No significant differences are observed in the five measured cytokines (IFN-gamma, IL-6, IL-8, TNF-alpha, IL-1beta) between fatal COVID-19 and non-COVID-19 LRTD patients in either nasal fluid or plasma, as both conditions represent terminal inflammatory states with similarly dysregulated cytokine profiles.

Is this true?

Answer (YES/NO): YES